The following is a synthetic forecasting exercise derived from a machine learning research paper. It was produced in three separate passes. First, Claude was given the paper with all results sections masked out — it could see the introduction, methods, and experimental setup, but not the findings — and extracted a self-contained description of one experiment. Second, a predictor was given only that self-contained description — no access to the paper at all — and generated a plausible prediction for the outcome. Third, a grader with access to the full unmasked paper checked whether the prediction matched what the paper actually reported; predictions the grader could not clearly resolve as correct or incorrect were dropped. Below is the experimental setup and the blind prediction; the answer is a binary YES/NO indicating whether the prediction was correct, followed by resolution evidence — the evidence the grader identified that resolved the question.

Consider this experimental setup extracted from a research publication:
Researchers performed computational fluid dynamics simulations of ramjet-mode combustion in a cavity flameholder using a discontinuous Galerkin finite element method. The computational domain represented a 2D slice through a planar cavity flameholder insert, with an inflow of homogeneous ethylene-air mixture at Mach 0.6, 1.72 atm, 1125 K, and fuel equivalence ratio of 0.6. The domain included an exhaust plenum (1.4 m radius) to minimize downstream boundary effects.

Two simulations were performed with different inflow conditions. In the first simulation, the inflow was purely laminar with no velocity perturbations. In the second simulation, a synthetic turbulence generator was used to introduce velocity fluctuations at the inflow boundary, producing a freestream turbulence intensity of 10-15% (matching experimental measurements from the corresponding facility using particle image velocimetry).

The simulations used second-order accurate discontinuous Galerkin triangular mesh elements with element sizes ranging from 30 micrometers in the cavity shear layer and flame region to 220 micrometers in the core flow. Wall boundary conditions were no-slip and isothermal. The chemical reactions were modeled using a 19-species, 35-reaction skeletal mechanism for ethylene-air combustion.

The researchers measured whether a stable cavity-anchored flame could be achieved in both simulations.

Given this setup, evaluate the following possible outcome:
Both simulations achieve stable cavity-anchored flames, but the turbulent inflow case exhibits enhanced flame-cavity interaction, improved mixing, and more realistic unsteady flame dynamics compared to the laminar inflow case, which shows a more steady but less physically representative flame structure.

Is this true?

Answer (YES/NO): YES